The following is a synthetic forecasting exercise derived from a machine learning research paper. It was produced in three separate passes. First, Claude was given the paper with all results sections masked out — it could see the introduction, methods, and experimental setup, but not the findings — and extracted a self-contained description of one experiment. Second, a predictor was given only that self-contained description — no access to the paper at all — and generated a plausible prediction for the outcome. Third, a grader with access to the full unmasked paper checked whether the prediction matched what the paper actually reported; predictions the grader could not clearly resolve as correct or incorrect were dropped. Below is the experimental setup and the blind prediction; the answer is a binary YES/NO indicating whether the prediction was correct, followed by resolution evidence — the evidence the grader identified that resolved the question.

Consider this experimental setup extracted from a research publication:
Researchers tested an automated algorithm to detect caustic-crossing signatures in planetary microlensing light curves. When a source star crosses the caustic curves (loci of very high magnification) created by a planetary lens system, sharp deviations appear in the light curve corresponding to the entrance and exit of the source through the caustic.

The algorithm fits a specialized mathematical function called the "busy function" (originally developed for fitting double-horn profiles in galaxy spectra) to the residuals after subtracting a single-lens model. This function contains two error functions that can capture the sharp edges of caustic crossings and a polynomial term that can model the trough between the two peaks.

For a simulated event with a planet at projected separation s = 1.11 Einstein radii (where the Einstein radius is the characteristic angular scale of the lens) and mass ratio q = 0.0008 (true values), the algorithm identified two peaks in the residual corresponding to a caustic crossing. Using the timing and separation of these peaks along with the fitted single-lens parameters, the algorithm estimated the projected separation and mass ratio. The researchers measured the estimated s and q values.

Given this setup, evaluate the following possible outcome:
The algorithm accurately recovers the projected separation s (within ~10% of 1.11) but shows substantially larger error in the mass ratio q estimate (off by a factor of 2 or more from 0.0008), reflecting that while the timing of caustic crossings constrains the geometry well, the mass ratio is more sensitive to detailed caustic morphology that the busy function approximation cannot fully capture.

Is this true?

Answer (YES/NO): YES